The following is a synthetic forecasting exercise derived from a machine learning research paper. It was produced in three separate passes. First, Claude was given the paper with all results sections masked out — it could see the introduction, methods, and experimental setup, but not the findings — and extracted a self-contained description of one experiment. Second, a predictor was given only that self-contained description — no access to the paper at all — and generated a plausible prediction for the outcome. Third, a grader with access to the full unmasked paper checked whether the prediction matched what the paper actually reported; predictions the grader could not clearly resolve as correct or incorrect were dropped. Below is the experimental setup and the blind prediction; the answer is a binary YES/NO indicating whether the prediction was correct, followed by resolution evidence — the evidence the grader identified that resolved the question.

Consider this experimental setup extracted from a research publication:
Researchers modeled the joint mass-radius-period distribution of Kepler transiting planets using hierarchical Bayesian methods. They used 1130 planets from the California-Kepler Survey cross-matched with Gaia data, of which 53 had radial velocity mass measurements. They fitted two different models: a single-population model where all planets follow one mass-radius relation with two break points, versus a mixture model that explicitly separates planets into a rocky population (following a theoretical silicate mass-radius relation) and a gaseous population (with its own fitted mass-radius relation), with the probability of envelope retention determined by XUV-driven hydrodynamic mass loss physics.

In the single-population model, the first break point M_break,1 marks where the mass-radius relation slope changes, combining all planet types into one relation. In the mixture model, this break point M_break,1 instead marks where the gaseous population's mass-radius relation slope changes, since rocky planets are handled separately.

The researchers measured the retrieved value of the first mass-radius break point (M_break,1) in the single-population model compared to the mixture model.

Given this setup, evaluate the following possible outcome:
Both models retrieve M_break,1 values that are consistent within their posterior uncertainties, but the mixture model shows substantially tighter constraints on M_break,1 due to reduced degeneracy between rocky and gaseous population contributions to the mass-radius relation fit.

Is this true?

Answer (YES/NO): NO